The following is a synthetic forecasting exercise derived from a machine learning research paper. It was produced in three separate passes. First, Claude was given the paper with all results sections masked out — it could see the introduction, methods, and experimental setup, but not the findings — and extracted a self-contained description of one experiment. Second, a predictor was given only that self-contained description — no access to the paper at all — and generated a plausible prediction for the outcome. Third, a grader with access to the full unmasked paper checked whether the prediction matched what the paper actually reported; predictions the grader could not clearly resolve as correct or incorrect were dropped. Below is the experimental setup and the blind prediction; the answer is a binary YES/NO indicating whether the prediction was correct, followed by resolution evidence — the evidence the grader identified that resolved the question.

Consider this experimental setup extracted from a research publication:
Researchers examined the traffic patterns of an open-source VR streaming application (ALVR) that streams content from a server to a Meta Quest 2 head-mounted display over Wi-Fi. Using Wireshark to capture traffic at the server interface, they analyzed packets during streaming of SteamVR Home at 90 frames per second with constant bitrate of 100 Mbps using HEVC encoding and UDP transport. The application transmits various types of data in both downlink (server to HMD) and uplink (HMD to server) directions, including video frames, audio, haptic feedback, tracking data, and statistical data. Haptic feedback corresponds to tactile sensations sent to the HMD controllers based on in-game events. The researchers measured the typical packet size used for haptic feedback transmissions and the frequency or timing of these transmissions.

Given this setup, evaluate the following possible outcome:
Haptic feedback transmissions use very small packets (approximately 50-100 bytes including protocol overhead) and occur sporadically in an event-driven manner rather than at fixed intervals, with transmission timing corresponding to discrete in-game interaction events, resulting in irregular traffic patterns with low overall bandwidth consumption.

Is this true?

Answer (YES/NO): YES